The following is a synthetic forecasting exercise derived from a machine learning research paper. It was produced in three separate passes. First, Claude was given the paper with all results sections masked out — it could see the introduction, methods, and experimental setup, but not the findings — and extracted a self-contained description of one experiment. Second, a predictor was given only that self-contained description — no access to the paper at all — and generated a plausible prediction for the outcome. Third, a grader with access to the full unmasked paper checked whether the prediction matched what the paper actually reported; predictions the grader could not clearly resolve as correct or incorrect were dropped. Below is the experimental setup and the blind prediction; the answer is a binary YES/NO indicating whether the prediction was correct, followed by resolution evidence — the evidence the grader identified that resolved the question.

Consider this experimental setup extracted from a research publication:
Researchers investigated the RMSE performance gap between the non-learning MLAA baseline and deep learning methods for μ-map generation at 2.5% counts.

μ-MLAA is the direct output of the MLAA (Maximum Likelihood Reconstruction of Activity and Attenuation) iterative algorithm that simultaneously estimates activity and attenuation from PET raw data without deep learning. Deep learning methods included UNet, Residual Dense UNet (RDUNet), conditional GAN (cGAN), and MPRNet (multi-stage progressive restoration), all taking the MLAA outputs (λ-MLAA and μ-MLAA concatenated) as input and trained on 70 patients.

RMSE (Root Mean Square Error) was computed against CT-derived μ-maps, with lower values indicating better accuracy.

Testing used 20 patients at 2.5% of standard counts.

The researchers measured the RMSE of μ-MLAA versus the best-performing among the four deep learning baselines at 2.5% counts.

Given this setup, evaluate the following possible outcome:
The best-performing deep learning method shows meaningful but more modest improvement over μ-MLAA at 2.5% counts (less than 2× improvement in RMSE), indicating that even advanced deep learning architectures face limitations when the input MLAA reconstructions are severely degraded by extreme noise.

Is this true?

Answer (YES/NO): NO